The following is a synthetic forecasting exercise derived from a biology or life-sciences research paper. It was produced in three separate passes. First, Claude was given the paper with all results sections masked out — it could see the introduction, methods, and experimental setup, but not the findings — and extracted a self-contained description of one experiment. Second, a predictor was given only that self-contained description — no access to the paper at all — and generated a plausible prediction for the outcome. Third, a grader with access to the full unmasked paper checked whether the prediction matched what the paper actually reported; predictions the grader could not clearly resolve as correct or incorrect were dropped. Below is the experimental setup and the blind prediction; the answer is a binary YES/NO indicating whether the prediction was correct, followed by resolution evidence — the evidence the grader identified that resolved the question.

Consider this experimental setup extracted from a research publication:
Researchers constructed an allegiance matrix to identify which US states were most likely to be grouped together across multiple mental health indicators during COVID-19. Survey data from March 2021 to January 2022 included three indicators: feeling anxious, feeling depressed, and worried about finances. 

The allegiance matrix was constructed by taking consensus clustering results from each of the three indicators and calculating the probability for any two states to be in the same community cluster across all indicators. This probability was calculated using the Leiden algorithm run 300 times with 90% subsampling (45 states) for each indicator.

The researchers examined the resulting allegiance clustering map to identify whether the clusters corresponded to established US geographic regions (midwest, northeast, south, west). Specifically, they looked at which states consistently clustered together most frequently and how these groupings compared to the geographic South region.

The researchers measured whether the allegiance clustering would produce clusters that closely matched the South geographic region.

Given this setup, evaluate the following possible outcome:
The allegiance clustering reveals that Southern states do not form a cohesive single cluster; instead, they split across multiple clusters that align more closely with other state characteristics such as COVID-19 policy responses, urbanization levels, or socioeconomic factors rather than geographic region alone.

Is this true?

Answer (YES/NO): NO